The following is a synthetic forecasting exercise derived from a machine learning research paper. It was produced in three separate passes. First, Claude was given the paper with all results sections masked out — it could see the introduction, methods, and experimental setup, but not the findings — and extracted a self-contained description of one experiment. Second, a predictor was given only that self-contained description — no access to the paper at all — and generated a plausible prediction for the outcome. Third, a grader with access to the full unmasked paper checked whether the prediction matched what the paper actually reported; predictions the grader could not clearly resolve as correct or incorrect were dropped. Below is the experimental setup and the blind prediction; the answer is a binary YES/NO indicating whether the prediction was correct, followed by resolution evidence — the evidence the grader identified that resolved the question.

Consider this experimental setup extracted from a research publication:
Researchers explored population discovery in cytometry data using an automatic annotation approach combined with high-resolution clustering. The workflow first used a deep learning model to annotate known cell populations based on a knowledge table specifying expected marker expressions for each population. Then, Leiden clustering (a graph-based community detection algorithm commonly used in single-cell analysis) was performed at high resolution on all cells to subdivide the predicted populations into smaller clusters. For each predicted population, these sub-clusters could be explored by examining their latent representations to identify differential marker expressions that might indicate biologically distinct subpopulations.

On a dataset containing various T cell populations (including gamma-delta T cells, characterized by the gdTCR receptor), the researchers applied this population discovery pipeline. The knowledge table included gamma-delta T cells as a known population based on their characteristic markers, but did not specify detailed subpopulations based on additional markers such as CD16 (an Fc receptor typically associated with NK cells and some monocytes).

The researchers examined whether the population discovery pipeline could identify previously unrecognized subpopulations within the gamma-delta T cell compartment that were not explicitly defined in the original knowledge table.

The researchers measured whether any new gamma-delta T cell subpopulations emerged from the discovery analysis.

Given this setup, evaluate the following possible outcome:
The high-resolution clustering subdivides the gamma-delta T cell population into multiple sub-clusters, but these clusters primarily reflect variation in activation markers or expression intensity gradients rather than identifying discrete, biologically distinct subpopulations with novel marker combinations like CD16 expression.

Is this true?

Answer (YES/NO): NO